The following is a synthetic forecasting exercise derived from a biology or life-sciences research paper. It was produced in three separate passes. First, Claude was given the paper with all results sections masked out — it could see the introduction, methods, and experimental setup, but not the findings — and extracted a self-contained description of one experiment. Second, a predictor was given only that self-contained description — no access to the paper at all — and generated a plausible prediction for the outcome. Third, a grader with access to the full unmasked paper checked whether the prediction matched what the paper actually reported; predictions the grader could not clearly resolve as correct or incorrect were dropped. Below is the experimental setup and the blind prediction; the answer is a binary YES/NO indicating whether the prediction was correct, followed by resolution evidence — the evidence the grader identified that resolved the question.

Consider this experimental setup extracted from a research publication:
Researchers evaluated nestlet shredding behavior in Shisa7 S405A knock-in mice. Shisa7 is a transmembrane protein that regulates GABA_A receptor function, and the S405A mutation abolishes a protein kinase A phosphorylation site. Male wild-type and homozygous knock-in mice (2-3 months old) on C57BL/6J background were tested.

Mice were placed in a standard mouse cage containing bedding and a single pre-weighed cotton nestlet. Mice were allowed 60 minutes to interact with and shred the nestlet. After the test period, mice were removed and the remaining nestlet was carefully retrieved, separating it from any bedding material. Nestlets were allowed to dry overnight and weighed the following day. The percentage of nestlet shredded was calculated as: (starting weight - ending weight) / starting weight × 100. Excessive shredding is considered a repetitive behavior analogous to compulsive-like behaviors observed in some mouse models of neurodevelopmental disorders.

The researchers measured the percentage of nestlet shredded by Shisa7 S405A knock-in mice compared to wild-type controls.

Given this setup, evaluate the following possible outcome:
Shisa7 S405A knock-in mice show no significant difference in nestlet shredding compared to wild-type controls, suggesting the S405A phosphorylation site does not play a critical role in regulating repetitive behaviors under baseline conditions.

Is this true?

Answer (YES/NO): YES